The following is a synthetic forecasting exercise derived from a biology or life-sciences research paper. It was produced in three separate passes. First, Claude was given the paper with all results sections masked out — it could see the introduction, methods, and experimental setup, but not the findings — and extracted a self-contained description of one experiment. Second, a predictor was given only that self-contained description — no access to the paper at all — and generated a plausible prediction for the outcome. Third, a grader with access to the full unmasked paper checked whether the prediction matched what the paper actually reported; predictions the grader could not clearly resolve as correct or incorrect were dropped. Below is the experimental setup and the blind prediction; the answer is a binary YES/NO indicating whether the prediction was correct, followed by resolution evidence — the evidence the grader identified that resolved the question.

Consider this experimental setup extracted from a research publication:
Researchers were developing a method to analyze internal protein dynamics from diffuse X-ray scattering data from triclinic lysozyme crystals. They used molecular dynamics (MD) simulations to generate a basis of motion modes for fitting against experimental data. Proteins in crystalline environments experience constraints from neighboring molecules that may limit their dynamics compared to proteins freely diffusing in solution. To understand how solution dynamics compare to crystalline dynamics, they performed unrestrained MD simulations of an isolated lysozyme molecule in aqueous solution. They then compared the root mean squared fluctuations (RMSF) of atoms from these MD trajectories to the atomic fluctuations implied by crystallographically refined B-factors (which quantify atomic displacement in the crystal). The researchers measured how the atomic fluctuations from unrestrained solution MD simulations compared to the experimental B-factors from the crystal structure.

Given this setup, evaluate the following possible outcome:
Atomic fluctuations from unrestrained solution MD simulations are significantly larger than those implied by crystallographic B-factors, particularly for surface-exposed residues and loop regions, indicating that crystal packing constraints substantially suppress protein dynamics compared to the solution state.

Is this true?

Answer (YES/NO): YES